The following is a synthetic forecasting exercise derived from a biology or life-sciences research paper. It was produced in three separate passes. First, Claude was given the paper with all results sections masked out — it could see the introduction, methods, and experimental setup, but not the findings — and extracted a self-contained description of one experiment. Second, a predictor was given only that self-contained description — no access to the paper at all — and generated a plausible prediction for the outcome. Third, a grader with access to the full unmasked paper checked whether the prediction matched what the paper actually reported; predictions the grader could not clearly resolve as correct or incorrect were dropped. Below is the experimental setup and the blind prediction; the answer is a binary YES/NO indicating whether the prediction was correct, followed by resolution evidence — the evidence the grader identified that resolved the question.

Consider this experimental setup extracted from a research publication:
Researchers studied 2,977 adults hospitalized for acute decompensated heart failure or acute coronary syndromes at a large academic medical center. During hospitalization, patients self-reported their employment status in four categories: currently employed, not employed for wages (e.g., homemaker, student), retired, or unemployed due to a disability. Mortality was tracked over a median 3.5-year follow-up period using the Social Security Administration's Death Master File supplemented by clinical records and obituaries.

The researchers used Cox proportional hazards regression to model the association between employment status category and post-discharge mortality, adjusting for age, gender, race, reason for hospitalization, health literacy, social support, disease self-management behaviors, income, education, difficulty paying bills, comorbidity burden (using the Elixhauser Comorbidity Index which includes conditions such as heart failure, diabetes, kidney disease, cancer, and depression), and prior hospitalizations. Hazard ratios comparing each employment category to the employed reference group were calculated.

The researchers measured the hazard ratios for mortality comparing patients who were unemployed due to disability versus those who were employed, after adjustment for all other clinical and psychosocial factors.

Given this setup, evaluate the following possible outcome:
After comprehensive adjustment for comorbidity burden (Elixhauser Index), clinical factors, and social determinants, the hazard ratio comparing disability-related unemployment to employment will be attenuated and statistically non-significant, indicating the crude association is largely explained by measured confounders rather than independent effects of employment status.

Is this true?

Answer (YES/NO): NO